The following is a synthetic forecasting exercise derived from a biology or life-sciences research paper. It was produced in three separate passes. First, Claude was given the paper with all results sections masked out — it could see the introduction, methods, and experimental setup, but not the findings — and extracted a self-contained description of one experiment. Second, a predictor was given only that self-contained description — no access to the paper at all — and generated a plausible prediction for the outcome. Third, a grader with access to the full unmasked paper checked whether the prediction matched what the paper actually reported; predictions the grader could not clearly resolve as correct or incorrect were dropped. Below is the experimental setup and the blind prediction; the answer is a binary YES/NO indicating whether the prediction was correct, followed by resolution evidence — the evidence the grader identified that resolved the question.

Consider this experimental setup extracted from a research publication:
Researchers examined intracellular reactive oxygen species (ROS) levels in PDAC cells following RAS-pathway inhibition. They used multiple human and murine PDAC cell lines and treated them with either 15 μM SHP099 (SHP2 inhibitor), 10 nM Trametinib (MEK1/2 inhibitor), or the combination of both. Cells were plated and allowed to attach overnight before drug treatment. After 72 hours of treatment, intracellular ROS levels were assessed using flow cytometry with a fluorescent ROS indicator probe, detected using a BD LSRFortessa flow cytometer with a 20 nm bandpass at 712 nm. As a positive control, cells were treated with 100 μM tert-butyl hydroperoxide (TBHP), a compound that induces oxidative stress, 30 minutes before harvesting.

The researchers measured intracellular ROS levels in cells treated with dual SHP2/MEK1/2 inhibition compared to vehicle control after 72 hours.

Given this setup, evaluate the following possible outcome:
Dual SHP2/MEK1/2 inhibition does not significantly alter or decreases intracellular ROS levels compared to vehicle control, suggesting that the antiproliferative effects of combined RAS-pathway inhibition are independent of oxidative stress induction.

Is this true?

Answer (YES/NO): NO